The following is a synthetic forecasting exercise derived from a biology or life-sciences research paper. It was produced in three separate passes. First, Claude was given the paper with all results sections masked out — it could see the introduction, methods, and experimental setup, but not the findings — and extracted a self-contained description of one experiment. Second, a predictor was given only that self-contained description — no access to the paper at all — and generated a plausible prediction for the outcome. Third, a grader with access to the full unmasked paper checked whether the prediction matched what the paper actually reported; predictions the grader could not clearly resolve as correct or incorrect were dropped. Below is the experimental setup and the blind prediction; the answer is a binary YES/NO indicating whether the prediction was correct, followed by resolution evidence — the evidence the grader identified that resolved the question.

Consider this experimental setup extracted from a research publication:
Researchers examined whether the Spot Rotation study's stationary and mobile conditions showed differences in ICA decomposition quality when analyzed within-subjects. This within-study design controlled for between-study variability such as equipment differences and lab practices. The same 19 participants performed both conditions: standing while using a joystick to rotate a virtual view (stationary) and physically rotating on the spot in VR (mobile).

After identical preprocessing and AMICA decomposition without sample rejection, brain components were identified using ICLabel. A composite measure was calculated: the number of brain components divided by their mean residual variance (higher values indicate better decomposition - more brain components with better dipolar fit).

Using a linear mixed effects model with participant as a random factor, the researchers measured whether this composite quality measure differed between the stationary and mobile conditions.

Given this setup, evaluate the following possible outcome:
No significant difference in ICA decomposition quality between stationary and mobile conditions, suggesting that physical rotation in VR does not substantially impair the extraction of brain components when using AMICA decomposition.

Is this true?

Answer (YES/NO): NO